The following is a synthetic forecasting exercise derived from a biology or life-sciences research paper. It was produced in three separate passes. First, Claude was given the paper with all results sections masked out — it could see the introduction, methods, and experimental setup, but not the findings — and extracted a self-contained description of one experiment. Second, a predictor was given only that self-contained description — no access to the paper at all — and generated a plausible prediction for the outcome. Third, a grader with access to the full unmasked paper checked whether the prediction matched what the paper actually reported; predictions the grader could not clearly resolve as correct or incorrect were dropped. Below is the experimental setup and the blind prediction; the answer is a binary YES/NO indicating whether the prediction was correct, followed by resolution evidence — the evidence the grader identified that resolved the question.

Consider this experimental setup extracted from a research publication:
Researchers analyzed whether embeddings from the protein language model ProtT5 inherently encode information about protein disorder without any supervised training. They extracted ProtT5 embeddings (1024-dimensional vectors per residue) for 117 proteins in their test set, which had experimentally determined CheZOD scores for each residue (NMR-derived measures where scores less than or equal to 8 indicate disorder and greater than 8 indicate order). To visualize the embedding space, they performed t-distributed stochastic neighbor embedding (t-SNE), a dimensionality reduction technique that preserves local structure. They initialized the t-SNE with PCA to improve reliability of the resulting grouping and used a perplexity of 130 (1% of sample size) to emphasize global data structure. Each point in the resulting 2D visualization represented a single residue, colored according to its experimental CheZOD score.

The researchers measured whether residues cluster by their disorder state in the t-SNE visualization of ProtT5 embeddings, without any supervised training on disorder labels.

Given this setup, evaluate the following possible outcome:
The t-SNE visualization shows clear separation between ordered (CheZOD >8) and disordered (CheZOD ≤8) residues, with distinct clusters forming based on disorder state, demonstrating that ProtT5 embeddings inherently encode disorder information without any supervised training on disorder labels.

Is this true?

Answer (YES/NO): NO